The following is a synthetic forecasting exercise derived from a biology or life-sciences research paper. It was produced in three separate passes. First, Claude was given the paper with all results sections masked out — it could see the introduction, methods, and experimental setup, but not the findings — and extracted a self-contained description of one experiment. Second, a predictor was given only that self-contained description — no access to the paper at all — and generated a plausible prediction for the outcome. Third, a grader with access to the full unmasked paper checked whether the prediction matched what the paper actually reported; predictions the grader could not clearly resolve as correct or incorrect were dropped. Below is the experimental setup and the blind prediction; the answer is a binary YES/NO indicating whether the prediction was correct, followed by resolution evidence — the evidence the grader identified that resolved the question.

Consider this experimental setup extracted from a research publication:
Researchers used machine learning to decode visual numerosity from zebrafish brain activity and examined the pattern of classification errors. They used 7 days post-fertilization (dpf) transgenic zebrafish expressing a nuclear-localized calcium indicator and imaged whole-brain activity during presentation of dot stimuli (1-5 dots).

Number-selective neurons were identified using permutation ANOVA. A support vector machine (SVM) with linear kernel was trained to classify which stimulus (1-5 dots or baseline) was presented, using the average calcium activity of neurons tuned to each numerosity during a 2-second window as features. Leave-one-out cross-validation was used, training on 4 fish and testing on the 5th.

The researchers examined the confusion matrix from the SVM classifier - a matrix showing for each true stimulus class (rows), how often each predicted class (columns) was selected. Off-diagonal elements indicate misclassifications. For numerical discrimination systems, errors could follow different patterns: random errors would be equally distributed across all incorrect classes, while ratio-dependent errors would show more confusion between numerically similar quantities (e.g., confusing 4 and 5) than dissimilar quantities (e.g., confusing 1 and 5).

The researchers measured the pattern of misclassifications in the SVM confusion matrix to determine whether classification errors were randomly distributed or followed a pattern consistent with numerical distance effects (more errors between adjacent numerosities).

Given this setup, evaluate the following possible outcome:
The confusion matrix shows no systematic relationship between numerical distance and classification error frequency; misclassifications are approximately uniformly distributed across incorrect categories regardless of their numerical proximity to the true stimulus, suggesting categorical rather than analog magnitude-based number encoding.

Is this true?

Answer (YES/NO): NO